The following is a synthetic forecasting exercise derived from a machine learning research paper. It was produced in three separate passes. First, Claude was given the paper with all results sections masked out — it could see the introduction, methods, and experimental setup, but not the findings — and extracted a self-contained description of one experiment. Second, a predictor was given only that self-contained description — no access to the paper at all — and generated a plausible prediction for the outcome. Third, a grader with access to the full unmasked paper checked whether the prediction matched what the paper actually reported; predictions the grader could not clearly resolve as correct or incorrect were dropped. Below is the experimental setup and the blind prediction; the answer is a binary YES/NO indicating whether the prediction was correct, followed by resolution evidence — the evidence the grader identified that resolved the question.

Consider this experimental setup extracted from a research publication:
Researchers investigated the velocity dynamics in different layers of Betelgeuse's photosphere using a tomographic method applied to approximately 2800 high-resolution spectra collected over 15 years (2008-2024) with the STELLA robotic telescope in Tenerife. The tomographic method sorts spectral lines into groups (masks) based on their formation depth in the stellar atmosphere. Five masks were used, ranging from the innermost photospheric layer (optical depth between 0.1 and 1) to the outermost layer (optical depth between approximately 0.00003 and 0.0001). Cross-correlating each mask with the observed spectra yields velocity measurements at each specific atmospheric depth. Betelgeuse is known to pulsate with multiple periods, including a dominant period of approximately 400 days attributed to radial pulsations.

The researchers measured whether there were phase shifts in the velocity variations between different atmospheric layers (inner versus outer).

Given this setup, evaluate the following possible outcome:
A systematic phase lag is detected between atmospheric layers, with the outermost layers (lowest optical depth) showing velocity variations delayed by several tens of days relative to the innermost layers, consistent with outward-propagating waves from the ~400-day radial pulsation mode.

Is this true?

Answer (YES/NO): YES